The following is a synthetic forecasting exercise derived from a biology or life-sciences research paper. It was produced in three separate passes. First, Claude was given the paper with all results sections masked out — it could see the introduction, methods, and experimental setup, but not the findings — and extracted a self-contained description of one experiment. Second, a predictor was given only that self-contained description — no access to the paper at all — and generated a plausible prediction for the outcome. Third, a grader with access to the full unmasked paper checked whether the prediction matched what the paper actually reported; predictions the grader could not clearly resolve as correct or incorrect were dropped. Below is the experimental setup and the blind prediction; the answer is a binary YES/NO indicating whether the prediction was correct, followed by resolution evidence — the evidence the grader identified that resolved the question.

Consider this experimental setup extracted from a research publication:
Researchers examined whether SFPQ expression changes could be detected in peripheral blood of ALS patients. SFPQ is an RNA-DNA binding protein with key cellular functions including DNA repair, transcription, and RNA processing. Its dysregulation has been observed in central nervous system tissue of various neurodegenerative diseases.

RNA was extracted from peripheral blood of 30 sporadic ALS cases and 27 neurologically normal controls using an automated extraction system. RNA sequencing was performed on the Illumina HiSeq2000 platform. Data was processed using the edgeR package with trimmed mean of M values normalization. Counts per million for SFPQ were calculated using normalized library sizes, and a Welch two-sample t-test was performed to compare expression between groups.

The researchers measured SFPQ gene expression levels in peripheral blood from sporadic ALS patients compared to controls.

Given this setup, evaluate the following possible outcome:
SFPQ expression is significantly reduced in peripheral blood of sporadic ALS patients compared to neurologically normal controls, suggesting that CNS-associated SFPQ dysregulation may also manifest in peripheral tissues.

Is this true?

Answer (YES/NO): NO